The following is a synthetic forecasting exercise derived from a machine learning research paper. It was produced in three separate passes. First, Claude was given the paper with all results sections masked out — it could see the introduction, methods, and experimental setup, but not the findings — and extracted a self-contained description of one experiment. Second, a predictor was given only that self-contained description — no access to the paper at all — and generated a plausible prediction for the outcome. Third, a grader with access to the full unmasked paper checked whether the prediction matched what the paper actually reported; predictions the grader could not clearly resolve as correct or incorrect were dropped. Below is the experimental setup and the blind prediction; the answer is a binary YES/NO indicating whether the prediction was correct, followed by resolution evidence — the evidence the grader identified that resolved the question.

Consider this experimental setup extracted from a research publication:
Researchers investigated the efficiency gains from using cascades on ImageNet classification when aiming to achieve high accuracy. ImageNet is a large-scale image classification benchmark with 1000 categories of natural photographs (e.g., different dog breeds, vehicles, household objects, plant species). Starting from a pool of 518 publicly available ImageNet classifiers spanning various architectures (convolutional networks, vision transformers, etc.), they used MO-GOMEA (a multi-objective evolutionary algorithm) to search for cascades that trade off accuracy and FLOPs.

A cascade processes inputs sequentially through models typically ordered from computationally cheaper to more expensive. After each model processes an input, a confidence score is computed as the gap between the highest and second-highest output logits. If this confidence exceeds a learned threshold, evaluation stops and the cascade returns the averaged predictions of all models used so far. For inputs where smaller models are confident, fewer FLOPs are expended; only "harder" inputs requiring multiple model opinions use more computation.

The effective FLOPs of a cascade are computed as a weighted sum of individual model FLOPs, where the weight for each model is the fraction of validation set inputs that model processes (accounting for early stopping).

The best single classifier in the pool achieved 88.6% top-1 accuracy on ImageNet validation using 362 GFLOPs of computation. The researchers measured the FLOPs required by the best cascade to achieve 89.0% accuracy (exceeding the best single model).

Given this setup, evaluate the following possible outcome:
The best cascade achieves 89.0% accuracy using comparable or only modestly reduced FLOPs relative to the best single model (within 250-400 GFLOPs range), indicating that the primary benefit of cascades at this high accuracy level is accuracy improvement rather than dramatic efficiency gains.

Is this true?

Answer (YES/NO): YES